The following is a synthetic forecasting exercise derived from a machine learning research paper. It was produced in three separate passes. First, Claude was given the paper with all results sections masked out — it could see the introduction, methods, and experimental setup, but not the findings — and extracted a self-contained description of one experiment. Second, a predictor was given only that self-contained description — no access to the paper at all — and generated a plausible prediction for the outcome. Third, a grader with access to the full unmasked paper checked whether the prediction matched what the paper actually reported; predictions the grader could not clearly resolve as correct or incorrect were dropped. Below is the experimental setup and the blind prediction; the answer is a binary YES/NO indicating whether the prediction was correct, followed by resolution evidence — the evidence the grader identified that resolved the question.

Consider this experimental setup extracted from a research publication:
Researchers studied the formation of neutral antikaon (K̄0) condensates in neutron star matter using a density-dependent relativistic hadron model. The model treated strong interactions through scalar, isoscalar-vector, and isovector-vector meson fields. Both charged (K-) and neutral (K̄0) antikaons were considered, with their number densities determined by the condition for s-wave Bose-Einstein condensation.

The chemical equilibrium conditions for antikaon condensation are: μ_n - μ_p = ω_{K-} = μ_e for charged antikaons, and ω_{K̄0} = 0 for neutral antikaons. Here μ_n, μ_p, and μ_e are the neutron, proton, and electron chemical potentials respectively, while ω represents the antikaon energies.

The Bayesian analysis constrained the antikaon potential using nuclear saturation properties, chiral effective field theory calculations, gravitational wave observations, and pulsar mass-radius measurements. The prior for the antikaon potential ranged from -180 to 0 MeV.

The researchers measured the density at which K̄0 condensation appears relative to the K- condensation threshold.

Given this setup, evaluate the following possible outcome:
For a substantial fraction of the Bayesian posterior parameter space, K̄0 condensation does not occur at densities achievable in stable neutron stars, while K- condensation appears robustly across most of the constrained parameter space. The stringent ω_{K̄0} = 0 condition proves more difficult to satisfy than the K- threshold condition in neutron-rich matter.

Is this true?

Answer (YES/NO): NO